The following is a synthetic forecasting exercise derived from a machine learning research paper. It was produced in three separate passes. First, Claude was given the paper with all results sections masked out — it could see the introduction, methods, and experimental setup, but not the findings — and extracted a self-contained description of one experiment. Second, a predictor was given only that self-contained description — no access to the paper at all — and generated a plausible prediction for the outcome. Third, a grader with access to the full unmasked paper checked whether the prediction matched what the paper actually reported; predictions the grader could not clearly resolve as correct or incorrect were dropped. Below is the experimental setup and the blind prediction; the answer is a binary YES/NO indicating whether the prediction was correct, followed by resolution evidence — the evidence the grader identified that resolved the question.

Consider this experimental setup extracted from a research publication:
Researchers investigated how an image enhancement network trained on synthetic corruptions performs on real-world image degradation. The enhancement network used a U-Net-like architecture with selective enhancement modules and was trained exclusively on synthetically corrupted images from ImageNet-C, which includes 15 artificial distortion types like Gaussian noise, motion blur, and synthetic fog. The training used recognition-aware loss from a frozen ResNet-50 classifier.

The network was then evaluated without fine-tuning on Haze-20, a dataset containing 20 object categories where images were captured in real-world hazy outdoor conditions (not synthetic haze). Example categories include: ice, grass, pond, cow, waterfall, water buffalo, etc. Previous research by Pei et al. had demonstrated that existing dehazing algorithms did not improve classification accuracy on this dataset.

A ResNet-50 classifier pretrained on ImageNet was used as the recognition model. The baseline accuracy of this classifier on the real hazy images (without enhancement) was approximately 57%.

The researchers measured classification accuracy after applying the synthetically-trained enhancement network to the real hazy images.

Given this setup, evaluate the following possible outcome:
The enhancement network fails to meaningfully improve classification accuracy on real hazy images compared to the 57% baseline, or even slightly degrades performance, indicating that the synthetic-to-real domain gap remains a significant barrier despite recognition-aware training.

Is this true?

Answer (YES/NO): NO